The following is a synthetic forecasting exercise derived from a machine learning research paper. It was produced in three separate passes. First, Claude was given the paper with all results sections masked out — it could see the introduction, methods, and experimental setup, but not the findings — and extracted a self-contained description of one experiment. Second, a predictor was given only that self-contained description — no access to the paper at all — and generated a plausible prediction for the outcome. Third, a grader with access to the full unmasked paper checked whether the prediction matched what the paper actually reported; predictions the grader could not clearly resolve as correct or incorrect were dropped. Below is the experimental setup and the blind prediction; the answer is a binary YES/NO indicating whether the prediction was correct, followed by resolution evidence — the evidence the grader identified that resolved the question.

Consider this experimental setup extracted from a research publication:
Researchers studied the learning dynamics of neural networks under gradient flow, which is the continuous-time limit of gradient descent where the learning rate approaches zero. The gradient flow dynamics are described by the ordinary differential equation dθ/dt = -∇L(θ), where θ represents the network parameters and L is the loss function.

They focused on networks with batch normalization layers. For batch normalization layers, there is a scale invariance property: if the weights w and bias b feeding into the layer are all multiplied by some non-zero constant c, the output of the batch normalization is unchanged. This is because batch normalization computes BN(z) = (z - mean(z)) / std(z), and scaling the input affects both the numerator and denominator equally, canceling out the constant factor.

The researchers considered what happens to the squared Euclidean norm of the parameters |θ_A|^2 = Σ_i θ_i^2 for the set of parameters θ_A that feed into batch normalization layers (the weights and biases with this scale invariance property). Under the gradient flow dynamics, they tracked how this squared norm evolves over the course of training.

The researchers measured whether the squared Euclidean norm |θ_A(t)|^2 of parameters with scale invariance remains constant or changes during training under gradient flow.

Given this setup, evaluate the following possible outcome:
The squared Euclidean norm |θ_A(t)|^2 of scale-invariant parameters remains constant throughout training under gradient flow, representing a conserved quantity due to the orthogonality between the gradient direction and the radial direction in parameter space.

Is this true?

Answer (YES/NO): YES